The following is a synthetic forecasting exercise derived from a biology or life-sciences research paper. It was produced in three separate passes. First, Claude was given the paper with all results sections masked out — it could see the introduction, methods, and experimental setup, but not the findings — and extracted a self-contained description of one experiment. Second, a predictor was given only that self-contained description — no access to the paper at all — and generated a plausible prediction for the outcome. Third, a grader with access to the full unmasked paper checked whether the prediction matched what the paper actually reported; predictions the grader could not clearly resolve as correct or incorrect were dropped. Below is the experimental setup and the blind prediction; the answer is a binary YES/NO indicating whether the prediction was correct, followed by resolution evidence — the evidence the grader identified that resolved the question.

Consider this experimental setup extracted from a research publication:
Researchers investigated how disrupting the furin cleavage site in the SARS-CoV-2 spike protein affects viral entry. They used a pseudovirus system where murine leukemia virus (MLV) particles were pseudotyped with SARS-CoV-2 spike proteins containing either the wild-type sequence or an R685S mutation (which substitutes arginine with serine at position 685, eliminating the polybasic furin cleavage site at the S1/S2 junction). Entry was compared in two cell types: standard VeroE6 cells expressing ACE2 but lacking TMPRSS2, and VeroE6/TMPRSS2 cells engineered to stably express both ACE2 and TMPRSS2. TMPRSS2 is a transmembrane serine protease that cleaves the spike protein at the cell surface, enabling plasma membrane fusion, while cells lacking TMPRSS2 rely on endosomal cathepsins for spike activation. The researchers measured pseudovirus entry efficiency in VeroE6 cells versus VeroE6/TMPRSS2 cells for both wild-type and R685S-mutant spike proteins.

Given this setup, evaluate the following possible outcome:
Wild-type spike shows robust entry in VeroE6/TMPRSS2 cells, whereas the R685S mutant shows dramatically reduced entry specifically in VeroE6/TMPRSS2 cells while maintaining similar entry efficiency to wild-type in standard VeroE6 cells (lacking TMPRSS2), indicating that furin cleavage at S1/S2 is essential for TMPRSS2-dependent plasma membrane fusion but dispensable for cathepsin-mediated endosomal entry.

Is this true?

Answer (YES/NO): NO